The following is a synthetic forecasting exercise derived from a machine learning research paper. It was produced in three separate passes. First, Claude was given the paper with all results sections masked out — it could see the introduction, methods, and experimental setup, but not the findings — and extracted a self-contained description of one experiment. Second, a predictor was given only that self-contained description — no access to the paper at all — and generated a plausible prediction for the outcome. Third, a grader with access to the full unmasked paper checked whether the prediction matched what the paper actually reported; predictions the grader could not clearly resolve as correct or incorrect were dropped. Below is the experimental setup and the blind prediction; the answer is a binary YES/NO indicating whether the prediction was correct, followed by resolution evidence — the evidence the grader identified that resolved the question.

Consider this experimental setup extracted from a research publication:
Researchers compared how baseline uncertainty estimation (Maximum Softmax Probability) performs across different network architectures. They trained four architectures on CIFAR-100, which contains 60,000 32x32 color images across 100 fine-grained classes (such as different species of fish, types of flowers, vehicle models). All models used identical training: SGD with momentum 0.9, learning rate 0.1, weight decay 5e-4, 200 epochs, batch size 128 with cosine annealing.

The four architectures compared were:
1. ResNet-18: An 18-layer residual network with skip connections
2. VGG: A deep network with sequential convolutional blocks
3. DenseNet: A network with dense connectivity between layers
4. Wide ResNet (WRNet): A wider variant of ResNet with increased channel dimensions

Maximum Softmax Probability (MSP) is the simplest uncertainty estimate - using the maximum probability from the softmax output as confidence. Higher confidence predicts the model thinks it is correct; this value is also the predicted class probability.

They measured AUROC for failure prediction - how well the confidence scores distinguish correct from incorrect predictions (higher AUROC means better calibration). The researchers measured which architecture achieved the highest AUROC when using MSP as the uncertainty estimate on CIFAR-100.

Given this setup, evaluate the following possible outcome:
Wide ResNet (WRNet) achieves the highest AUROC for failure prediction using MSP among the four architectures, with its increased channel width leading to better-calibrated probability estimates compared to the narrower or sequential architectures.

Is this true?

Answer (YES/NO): YES